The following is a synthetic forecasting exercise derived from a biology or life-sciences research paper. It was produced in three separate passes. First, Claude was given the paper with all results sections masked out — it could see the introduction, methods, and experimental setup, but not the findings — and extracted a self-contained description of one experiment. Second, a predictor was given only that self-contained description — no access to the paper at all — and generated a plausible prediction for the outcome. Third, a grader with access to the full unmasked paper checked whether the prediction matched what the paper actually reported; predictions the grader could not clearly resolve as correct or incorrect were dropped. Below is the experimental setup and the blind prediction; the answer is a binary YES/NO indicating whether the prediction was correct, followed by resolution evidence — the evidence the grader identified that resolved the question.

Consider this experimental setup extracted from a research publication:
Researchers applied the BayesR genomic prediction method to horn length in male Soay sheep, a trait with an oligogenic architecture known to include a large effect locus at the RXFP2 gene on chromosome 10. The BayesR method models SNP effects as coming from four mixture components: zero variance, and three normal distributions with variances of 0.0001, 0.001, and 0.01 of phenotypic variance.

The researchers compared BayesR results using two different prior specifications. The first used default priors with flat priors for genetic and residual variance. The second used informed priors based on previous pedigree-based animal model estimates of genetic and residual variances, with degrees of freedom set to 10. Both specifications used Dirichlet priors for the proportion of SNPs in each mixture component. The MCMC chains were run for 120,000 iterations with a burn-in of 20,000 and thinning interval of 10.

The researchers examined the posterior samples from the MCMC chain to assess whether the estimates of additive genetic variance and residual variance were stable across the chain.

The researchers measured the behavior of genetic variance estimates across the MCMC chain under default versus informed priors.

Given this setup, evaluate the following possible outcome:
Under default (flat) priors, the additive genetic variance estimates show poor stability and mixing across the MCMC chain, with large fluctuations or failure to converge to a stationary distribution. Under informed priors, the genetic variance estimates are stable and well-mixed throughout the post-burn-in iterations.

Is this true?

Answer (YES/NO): YES